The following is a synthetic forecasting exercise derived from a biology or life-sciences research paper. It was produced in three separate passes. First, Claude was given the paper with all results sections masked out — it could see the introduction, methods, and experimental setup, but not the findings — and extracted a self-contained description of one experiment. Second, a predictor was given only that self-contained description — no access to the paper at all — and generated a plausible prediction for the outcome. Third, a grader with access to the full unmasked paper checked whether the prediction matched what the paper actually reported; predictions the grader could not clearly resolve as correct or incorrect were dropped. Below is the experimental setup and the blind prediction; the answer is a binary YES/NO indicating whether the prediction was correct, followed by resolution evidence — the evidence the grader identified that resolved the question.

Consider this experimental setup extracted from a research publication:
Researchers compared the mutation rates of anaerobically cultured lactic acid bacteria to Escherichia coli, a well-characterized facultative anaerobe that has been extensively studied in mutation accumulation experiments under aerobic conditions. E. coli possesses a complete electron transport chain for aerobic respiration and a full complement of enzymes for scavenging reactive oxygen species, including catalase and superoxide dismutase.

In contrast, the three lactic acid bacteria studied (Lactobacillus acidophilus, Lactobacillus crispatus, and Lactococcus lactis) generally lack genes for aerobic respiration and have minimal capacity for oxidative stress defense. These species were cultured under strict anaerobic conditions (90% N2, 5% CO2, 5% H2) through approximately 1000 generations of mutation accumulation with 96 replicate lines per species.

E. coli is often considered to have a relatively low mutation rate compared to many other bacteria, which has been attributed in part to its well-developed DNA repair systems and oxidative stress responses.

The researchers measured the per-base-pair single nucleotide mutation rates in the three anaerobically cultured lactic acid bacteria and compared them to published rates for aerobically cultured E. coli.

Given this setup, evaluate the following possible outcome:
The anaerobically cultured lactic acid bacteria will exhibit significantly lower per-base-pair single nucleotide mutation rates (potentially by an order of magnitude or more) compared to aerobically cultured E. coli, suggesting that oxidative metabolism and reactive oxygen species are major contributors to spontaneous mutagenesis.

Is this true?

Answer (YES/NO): NO